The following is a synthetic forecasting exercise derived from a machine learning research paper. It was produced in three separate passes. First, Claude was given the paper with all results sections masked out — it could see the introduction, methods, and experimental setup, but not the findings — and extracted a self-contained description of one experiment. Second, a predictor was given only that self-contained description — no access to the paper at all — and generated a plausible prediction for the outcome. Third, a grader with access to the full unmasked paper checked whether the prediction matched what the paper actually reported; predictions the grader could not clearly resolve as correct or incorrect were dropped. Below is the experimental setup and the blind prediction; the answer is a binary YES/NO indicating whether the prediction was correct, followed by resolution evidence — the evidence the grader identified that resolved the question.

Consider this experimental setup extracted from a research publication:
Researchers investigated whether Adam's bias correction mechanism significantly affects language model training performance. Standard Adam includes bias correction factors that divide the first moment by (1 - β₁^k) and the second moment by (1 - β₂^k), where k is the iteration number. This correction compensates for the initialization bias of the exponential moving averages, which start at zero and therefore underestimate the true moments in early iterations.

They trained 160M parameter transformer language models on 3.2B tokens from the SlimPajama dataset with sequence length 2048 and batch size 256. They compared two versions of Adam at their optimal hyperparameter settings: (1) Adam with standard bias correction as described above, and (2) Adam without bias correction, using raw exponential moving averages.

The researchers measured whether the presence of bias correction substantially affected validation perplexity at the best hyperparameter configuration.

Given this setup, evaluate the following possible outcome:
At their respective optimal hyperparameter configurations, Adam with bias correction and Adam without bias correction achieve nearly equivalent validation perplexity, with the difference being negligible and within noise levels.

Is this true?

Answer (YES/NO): YES